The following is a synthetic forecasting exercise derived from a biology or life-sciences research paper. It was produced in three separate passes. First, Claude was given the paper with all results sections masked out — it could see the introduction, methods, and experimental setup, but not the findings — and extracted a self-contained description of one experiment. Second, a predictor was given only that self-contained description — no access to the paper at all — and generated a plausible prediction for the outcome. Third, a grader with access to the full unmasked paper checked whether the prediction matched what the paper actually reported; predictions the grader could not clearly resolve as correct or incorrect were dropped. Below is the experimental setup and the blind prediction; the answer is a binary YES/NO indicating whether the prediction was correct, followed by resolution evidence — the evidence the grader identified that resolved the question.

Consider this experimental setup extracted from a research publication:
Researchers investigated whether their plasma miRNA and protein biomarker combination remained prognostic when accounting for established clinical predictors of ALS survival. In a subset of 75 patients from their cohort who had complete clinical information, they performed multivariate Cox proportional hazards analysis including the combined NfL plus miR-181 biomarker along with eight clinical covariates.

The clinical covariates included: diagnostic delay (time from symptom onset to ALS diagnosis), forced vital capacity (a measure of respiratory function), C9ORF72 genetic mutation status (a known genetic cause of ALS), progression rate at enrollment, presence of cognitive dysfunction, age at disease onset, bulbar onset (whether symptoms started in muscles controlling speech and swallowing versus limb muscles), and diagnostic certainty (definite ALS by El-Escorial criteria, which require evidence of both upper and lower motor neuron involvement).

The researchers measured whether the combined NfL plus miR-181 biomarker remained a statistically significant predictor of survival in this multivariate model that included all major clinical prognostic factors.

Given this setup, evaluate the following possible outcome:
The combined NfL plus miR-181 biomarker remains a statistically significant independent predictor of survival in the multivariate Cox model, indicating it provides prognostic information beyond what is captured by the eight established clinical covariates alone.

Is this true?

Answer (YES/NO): YES